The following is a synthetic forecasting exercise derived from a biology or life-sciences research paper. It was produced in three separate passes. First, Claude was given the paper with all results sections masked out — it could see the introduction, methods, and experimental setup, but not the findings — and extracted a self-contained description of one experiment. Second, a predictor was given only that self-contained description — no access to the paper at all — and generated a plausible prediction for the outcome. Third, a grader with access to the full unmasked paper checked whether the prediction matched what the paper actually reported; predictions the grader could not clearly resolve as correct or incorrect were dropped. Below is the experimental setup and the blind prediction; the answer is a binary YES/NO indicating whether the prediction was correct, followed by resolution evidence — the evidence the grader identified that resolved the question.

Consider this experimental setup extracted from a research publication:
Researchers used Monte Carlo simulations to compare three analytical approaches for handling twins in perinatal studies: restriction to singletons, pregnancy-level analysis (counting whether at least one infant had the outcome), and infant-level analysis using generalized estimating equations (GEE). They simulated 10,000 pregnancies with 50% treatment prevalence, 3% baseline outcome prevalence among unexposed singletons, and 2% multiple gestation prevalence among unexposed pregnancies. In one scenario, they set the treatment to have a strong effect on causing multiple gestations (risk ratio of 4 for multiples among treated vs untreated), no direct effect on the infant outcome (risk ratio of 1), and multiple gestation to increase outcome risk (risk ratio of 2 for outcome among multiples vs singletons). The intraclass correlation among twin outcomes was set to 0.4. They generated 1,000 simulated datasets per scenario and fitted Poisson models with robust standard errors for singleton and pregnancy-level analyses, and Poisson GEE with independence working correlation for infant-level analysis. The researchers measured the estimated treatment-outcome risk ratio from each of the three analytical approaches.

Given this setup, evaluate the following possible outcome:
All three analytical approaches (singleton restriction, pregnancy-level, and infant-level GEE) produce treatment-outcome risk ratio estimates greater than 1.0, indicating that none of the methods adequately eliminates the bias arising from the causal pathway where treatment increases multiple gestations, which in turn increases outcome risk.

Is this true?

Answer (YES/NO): NO